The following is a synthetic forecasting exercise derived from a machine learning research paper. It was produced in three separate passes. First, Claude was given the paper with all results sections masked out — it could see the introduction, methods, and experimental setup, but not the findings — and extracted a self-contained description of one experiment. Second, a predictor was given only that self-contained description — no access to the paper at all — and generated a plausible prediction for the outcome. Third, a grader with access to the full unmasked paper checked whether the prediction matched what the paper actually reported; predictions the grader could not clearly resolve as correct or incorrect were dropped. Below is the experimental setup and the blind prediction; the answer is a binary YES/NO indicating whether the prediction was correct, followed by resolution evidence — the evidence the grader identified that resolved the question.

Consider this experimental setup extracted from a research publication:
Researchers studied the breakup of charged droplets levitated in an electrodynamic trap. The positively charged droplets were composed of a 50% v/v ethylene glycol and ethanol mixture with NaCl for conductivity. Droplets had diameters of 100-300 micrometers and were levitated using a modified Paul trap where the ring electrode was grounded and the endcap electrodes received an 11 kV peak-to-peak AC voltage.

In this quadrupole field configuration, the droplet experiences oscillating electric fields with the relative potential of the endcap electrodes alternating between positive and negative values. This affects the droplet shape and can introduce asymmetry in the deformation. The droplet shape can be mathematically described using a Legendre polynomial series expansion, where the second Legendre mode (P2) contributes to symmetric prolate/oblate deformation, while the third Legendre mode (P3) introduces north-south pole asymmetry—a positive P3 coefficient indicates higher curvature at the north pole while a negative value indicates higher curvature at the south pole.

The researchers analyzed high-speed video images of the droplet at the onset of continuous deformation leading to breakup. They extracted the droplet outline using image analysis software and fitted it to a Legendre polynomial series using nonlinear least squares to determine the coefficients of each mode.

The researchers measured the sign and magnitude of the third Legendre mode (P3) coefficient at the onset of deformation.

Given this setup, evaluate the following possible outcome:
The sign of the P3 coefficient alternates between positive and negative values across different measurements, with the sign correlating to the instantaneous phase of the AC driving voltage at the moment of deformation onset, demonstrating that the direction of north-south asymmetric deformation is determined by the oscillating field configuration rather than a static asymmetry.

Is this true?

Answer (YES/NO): NO